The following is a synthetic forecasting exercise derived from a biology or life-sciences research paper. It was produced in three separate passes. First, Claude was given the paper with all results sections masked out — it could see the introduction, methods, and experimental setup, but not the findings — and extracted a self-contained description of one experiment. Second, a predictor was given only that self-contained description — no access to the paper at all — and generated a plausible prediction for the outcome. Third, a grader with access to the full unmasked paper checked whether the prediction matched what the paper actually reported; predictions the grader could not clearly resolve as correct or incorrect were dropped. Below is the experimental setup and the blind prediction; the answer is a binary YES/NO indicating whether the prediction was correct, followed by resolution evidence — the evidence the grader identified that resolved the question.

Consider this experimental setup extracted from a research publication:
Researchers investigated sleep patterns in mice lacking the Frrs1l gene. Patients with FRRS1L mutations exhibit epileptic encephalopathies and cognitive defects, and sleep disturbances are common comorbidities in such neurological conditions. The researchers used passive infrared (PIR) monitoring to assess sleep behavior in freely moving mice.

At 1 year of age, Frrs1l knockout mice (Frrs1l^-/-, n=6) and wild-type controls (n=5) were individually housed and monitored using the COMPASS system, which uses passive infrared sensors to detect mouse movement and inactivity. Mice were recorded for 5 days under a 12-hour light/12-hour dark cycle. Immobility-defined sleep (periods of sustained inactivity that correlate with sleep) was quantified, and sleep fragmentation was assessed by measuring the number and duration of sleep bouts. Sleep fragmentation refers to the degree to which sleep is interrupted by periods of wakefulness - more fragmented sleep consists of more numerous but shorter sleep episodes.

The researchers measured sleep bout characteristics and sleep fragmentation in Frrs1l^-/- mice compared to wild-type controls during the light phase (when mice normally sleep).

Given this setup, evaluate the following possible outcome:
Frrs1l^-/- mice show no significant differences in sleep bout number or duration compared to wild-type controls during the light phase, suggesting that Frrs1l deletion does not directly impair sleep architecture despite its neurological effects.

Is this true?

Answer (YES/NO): NO